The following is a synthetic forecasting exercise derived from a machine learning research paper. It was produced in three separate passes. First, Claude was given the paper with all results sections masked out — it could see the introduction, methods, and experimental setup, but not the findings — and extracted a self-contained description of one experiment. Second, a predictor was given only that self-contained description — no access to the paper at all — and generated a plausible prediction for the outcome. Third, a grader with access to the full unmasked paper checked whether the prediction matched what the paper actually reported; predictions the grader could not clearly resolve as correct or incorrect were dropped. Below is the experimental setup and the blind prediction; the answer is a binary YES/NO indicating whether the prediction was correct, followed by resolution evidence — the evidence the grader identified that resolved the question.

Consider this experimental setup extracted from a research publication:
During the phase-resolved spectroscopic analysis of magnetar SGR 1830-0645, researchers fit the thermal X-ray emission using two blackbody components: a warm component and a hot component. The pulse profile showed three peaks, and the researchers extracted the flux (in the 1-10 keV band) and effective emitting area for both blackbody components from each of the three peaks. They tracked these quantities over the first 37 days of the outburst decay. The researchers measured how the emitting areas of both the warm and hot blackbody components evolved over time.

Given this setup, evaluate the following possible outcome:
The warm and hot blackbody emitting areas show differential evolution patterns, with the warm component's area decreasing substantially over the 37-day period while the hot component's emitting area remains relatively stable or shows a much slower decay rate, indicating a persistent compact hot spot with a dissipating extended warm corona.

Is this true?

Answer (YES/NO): NO